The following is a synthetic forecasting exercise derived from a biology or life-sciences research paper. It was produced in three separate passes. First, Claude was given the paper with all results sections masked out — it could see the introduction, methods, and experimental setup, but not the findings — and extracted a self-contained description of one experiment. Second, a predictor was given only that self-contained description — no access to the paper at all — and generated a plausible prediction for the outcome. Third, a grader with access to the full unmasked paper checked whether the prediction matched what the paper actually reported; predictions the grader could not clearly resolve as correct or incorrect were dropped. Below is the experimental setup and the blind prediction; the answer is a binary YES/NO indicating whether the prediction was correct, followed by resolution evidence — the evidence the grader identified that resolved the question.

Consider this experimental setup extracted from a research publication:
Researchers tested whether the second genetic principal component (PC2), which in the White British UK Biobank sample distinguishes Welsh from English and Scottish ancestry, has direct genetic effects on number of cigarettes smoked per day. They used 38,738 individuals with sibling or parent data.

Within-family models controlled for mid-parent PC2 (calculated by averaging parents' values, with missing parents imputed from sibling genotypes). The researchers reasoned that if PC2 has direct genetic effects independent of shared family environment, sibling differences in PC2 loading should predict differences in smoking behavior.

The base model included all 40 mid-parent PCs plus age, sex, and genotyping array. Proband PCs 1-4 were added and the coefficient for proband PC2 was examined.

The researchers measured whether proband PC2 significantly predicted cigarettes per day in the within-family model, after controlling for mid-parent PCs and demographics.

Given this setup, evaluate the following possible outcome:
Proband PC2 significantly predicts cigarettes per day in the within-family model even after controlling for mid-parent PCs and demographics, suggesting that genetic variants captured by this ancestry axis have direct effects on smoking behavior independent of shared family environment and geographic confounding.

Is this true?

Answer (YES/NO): NO